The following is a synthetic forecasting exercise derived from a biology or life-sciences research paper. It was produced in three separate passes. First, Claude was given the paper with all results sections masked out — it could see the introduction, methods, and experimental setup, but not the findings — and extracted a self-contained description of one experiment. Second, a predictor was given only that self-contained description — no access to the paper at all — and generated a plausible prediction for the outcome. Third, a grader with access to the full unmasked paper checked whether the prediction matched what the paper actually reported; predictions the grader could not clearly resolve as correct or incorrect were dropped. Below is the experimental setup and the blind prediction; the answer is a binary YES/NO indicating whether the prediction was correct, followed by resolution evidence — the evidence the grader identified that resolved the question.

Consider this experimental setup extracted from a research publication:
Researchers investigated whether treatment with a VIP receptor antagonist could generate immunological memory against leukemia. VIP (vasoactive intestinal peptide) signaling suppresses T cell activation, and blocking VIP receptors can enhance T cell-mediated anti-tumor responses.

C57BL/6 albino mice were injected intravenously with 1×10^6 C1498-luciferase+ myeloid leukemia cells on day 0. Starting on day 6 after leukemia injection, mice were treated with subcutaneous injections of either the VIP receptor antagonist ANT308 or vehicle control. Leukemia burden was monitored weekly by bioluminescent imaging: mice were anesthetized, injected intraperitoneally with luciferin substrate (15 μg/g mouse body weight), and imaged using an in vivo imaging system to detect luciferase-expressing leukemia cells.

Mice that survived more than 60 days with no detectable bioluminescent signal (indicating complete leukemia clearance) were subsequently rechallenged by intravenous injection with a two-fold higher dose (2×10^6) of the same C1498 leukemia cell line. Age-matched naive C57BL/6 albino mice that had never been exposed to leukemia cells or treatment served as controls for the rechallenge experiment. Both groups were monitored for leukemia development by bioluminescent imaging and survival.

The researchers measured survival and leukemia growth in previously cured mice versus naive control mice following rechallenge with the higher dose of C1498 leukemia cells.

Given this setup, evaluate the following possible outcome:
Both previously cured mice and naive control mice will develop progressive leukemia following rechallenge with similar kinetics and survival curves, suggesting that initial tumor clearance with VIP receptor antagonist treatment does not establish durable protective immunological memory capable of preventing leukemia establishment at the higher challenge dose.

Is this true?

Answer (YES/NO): NO